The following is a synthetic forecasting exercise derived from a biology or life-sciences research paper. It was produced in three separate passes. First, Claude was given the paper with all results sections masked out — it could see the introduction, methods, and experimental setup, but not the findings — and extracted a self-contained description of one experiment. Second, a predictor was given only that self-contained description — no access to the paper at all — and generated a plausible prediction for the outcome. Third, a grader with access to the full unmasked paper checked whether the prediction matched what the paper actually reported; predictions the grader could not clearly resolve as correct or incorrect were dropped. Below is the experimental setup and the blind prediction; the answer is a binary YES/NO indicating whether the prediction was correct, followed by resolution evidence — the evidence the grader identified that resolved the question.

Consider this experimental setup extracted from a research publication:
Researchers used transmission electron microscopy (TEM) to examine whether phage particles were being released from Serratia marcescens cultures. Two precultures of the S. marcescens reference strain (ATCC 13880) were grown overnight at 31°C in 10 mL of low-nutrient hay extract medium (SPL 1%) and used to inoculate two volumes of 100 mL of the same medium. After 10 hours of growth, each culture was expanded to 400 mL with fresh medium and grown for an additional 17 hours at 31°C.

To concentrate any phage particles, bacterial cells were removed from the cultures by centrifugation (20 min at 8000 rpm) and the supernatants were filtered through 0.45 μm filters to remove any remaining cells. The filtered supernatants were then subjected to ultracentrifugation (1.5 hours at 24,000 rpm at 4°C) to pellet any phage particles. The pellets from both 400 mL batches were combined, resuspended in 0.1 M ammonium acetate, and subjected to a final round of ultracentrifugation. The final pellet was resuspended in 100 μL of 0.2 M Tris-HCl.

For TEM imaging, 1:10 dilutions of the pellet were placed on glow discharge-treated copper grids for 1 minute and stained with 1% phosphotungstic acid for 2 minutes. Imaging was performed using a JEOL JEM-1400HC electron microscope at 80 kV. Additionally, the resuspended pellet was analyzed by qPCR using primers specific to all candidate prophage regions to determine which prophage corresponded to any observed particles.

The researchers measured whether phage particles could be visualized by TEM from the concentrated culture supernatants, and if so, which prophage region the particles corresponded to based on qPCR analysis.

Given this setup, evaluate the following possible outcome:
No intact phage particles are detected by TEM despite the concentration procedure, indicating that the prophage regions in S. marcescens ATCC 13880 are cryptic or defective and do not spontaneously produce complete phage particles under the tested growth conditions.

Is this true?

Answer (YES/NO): NO